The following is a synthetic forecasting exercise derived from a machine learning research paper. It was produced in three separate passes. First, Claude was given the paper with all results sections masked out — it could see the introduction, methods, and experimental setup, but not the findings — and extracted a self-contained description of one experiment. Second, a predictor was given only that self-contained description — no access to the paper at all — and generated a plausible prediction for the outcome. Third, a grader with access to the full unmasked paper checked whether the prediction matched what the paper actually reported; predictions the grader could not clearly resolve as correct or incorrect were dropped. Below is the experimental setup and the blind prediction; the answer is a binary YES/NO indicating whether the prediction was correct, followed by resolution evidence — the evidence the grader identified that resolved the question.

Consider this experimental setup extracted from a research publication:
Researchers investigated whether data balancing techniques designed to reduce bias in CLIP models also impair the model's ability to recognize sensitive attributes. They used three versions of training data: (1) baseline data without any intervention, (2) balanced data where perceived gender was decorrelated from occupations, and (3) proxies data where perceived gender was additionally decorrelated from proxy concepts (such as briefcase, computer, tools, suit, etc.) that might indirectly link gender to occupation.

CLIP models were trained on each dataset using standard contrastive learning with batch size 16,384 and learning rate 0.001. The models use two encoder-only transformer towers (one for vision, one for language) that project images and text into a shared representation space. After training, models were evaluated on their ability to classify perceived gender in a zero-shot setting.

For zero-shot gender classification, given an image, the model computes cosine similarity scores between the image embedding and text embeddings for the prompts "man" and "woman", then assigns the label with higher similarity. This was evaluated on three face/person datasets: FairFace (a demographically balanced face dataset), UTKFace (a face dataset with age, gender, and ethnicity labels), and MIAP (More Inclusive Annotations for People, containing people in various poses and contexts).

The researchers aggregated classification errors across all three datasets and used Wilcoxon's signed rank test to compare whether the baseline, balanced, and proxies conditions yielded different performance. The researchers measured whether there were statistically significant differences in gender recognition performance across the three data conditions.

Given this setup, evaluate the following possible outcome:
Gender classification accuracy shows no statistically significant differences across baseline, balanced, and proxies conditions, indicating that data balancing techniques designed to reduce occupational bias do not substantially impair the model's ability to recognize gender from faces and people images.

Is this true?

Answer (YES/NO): YES